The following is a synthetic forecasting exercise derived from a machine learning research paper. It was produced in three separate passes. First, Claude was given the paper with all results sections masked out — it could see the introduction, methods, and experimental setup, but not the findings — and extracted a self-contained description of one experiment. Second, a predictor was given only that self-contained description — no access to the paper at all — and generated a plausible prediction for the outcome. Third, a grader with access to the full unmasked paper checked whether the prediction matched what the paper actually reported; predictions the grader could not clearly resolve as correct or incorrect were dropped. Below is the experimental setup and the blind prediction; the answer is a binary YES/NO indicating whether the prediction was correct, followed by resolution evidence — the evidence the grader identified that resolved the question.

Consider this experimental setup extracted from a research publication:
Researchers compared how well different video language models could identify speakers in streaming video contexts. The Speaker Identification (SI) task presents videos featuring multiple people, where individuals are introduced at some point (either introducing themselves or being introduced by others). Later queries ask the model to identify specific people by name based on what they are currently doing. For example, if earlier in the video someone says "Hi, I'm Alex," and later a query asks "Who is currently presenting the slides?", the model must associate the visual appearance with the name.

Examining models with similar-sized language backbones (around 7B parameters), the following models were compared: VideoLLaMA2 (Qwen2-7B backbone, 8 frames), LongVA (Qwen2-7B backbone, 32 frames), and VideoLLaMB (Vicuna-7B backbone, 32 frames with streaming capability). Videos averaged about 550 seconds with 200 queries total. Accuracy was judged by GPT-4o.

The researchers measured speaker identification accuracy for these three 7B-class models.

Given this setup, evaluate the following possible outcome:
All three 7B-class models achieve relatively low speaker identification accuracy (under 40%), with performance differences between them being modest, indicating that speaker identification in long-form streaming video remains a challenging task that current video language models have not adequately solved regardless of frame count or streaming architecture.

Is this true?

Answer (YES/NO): YES